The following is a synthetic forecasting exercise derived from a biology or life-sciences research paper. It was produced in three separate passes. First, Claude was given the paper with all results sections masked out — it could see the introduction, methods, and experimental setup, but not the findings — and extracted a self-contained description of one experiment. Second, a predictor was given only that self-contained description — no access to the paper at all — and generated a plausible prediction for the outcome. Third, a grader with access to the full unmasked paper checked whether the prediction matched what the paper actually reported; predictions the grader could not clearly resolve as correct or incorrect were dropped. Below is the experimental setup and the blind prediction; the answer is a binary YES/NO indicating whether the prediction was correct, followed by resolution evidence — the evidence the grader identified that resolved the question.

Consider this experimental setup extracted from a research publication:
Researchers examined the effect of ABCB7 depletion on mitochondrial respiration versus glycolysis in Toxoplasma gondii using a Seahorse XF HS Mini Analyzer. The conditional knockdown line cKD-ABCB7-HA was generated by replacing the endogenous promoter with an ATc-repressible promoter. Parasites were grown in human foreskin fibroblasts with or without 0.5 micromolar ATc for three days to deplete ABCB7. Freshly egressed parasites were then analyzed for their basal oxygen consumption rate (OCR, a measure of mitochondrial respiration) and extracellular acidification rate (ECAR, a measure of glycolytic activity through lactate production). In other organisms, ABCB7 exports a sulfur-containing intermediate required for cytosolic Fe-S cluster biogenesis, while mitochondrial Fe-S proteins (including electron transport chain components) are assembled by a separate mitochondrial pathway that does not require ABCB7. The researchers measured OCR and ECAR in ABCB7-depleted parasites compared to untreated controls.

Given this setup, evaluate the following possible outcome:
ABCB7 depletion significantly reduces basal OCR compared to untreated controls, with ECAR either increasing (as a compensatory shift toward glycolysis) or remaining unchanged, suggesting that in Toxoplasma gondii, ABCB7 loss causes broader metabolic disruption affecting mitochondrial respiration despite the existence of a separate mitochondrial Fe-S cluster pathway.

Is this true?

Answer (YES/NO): NO